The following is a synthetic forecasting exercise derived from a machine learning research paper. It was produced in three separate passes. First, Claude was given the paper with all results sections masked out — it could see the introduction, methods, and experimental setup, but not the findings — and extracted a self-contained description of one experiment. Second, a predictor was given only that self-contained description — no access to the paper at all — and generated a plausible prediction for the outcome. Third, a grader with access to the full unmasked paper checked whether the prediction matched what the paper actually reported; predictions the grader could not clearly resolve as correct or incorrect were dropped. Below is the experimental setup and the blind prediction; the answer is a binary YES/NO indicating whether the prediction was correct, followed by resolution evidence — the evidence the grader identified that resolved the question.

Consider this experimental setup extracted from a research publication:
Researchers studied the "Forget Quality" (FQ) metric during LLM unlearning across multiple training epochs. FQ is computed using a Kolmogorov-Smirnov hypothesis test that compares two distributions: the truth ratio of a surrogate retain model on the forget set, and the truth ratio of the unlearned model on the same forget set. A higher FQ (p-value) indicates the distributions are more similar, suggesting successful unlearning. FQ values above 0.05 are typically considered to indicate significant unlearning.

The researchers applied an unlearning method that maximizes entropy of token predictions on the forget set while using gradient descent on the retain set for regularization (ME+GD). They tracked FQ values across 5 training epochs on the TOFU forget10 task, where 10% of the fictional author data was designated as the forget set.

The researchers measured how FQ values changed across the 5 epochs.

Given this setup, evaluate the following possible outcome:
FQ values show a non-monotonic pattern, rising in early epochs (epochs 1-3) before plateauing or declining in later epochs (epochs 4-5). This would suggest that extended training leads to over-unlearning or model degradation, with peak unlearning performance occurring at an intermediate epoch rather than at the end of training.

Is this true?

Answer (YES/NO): NO